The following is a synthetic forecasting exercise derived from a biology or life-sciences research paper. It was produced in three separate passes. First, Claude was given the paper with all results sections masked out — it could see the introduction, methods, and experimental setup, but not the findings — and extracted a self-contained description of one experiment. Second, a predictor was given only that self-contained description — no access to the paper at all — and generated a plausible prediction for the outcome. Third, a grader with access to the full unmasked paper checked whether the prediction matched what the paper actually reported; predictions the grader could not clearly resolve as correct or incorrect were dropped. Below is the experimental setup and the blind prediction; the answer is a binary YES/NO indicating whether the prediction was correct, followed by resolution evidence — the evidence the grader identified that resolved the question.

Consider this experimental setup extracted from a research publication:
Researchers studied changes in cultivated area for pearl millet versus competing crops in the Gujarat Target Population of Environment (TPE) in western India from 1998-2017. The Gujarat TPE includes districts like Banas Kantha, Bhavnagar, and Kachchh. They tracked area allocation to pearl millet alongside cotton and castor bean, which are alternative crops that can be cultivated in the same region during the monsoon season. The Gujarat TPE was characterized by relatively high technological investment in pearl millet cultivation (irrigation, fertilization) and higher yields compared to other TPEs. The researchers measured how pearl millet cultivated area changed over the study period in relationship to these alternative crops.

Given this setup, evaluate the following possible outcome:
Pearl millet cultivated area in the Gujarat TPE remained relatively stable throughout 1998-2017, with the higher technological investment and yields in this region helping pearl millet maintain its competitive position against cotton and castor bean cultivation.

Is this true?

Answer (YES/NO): NO